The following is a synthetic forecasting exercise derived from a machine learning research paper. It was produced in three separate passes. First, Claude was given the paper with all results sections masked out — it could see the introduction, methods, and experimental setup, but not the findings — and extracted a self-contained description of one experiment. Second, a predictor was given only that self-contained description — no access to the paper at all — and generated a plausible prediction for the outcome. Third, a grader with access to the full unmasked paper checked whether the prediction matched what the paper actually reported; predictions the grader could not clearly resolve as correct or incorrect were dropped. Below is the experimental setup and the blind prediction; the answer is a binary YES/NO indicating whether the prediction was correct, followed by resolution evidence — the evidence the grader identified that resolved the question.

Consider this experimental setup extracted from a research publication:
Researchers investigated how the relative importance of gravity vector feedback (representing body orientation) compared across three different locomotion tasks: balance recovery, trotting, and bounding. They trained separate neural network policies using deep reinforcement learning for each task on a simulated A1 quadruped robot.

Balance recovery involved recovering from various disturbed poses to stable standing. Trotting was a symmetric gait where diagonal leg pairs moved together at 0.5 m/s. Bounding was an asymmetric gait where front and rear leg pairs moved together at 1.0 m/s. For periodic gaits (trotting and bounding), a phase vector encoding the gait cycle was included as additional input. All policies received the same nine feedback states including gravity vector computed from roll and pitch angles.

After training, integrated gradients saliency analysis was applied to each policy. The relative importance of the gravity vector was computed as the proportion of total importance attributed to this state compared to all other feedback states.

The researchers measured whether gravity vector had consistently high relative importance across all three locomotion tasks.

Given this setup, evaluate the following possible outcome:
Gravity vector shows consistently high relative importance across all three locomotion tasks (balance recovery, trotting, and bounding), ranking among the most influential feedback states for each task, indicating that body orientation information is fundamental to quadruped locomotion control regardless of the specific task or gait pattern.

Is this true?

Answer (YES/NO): YES